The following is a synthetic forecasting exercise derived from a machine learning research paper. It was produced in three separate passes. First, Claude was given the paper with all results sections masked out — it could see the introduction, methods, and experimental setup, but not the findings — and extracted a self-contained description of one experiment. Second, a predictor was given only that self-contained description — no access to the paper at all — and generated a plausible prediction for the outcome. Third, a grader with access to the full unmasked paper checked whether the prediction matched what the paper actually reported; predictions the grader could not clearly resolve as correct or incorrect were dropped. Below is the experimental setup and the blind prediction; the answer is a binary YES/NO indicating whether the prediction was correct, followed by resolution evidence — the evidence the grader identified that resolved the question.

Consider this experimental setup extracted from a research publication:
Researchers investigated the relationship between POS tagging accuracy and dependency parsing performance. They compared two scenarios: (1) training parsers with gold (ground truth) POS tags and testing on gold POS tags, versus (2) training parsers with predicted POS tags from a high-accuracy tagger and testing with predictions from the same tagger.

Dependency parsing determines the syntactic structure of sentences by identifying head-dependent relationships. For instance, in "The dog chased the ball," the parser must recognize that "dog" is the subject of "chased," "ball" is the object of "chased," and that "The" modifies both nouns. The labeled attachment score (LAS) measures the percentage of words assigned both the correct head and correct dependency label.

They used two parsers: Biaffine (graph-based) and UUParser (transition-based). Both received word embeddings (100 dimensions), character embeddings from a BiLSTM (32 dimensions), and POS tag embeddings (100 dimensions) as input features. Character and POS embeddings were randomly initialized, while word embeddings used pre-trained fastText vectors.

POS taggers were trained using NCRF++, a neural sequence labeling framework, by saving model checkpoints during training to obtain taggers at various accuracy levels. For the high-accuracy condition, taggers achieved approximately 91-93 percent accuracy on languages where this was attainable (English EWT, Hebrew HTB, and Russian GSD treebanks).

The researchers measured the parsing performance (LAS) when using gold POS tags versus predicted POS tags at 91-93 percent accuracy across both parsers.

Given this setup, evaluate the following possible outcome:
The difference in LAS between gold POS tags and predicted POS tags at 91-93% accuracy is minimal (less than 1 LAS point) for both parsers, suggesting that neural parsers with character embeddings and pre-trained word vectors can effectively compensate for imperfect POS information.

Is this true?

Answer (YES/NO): NO